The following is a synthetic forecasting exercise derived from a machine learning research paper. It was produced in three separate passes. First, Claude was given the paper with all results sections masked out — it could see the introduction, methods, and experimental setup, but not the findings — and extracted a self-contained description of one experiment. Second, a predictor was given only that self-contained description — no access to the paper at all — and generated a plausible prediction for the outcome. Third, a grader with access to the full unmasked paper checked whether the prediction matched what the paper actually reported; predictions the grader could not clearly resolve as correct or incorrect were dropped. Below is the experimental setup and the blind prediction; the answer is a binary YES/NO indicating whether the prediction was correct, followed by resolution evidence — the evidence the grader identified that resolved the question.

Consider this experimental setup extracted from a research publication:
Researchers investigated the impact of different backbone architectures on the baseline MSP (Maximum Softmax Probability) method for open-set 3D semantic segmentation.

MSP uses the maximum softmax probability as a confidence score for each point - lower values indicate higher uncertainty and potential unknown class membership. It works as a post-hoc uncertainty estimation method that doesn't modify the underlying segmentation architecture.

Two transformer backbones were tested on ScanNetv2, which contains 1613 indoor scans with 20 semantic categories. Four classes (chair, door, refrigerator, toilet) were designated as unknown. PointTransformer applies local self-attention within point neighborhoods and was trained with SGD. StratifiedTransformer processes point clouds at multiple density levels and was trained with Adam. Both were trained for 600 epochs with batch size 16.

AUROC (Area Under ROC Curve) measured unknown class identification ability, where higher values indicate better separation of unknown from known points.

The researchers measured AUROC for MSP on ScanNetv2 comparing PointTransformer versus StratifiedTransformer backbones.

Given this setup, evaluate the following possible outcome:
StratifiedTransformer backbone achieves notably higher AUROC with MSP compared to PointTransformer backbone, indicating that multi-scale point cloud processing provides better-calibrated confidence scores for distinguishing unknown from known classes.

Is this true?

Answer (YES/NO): NO